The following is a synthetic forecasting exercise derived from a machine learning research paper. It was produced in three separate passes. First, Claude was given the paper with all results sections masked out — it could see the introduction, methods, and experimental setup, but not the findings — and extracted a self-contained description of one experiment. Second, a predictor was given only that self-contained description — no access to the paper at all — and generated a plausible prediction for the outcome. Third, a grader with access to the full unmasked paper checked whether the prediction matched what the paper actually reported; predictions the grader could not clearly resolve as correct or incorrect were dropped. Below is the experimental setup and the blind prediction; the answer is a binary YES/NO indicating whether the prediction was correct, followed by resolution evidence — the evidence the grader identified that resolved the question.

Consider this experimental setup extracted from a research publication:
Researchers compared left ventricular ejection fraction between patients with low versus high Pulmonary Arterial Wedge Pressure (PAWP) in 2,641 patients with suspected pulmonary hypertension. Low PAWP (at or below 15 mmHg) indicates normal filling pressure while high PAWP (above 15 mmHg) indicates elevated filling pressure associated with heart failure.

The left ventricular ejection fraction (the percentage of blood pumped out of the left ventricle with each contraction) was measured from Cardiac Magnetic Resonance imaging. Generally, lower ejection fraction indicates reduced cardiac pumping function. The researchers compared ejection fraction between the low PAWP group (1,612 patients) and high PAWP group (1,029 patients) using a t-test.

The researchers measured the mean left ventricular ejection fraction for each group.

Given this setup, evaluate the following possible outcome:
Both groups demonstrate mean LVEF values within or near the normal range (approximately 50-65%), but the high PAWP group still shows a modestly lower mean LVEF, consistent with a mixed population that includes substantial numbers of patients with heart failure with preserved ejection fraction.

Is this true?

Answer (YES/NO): NO